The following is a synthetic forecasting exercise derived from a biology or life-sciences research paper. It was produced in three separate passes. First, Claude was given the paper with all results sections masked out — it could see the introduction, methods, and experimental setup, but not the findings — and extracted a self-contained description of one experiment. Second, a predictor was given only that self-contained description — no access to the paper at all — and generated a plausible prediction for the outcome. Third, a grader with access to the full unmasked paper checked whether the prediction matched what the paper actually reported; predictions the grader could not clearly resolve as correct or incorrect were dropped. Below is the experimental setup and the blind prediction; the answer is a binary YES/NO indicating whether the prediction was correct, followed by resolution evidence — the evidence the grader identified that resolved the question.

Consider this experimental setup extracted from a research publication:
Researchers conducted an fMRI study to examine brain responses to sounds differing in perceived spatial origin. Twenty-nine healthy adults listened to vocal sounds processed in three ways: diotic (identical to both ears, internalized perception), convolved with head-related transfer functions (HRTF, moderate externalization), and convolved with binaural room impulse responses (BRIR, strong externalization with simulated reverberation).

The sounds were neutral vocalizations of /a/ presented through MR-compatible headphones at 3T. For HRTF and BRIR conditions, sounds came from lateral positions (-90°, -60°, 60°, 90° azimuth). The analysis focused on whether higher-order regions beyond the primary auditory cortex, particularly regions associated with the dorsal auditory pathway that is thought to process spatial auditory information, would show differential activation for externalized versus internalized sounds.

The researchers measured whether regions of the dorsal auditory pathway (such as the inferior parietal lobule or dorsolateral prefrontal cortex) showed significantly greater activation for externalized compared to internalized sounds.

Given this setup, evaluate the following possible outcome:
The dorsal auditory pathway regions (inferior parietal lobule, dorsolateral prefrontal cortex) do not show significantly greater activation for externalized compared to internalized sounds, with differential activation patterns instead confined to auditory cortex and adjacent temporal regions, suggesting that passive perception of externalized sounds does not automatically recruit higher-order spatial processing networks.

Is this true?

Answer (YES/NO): NO